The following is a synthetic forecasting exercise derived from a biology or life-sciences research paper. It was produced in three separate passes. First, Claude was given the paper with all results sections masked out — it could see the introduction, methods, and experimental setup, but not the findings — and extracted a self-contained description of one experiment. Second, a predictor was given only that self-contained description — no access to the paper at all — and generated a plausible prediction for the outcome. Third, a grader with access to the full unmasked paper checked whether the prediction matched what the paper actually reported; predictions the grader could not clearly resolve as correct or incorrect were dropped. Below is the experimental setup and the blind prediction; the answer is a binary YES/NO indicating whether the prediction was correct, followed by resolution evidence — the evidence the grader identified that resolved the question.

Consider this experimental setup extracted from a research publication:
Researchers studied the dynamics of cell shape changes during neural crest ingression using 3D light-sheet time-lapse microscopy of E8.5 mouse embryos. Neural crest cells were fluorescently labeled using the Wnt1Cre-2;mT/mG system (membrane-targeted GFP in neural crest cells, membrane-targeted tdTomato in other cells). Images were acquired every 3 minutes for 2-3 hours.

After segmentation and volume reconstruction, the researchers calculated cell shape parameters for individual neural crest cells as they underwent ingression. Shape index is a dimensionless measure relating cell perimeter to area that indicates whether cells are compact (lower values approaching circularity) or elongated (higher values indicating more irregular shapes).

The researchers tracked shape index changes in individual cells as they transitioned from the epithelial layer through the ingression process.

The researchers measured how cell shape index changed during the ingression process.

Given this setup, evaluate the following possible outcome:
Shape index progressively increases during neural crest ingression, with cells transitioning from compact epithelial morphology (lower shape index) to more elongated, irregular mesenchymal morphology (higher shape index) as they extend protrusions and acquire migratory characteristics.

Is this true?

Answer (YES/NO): NO